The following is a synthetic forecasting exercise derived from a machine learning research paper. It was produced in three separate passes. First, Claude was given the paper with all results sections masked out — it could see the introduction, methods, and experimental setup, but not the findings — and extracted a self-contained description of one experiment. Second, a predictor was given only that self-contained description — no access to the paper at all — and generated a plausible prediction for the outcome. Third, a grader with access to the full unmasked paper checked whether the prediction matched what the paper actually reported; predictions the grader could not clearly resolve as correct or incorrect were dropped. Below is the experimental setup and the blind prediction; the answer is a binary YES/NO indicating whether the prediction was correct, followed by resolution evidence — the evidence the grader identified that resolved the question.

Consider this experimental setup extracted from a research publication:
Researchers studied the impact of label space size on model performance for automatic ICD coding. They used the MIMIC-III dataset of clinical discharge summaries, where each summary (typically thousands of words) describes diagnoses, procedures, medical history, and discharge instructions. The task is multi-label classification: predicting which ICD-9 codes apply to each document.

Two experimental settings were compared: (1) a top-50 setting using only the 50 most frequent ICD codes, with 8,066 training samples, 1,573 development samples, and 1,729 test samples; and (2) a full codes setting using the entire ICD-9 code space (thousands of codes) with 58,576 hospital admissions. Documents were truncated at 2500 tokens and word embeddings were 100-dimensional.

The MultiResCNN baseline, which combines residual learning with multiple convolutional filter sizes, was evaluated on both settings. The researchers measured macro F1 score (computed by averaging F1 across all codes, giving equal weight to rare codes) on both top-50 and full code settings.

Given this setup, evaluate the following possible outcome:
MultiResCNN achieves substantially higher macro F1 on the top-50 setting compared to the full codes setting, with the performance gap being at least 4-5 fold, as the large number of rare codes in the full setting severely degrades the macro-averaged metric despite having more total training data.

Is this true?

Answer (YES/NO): YES